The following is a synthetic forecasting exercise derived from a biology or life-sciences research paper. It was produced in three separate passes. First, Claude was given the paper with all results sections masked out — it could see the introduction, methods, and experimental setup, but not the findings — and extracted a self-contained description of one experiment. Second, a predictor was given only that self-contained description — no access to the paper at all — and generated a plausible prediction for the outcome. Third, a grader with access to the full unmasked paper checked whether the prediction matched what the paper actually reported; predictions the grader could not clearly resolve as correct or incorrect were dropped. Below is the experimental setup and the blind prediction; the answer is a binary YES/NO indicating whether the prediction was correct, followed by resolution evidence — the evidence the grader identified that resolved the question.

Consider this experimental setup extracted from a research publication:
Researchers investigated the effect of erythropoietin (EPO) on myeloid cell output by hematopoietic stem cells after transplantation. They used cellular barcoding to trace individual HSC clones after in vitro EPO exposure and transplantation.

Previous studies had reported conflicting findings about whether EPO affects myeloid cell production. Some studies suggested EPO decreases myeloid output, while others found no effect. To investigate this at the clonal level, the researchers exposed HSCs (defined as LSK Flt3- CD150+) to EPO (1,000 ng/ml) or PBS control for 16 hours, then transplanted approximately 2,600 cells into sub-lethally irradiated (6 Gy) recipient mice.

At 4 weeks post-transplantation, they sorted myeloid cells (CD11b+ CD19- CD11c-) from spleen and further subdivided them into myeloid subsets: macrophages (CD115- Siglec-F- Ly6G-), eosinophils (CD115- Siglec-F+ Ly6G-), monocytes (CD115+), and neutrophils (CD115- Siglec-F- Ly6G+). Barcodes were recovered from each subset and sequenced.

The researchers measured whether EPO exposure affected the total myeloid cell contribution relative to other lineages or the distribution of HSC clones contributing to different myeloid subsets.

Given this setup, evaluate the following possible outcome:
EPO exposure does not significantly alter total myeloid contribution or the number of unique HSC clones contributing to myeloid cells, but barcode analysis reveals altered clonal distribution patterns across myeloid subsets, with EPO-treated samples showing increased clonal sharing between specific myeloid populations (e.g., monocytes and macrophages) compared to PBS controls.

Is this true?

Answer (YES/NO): NO